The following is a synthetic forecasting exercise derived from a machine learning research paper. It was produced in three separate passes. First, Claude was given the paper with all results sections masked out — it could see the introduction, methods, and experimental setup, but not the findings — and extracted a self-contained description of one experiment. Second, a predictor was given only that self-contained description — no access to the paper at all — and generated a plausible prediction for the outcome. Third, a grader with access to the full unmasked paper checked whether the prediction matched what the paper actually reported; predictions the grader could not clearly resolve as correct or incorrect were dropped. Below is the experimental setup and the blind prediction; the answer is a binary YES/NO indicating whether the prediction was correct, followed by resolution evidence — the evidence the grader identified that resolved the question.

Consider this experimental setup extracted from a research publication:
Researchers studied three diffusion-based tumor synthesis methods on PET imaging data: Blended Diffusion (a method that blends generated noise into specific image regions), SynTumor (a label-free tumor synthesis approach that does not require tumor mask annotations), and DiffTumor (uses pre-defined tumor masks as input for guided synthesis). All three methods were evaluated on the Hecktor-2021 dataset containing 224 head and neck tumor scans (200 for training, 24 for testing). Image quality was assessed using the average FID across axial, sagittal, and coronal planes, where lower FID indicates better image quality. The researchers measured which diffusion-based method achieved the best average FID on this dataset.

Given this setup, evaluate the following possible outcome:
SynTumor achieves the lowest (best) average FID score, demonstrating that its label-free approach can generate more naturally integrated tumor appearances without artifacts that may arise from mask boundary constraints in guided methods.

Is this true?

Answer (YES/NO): NO